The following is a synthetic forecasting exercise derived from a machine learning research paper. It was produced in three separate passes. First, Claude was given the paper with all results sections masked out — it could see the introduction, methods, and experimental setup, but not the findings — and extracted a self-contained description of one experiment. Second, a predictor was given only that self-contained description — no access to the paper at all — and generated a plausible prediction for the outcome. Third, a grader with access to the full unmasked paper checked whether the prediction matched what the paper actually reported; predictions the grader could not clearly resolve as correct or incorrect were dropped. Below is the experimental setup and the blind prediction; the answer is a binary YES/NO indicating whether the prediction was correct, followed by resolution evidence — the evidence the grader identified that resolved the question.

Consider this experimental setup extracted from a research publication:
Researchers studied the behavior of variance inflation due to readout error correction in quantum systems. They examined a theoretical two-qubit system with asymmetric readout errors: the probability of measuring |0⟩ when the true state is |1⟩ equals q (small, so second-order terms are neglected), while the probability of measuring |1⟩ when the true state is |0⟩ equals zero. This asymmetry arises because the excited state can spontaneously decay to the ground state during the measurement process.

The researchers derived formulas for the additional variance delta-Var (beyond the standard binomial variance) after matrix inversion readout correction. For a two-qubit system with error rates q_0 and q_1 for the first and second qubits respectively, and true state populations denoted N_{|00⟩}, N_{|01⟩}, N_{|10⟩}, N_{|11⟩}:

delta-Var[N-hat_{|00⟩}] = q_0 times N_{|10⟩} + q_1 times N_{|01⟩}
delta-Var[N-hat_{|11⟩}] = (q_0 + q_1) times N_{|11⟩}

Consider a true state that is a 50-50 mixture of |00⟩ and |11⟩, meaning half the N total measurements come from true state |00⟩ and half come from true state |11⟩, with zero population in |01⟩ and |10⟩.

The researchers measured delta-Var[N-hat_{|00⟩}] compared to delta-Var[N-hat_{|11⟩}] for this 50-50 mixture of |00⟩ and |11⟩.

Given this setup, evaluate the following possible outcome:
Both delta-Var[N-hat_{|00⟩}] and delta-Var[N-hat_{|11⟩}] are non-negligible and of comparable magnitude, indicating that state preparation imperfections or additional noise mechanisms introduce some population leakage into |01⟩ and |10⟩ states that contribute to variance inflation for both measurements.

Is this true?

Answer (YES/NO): NO